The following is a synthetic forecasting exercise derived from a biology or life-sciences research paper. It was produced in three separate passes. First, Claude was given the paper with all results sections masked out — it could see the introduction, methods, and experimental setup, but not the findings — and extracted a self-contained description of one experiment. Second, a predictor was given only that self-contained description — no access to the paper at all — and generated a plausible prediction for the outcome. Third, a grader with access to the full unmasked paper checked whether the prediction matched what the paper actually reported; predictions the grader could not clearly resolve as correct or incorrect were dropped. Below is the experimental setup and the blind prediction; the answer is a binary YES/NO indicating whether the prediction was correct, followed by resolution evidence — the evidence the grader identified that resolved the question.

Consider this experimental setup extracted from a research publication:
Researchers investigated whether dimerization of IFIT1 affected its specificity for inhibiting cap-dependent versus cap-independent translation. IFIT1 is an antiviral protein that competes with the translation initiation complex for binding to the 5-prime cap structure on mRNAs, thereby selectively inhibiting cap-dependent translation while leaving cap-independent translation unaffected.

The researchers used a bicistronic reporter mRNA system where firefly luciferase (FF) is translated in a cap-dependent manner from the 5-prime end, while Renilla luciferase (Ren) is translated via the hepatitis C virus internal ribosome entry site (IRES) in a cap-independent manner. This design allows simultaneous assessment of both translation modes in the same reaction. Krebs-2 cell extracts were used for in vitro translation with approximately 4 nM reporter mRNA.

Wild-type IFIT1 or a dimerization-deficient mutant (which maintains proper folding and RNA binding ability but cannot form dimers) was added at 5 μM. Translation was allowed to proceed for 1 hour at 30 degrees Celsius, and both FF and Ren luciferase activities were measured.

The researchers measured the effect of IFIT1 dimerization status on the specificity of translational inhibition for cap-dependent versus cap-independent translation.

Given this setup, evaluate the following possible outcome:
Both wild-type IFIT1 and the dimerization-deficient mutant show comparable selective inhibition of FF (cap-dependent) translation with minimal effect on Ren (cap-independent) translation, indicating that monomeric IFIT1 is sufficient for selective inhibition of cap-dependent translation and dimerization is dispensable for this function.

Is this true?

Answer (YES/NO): YES